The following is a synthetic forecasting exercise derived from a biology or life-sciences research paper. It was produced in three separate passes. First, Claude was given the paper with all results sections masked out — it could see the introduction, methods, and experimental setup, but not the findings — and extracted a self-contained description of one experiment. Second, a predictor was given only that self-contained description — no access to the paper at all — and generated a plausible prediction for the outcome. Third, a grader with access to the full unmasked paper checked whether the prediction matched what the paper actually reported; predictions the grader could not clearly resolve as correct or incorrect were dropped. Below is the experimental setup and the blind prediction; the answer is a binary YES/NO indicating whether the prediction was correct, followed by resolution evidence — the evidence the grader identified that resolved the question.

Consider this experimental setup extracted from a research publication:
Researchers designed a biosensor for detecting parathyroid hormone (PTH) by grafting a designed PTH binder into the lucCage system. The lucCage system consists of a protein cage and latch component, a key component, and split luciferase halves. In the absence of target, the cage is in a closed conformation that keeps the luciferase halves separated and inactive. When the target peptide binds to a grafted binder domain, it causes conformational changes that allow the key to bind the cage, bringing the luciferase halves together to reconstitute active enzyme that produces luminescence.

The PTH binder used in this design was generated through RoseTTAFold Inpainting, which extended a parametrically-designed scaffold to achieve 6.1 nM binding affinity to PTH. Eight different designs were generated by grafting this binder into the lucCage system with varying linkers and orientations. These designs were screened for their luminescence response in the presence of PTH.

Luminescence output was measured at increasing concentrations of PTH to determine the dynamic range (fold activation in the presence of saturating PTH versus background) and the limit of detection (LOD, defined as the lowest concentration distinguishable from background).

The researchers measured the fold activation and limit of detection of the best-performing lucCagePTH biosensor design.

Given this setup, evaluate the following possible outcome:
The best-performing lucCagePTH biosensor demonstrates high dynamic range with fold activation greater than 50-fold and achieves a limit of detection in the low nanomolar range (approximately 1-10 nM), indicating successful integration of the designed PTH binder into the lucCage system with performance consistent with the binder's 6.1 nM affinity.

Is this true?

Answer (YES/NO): NO